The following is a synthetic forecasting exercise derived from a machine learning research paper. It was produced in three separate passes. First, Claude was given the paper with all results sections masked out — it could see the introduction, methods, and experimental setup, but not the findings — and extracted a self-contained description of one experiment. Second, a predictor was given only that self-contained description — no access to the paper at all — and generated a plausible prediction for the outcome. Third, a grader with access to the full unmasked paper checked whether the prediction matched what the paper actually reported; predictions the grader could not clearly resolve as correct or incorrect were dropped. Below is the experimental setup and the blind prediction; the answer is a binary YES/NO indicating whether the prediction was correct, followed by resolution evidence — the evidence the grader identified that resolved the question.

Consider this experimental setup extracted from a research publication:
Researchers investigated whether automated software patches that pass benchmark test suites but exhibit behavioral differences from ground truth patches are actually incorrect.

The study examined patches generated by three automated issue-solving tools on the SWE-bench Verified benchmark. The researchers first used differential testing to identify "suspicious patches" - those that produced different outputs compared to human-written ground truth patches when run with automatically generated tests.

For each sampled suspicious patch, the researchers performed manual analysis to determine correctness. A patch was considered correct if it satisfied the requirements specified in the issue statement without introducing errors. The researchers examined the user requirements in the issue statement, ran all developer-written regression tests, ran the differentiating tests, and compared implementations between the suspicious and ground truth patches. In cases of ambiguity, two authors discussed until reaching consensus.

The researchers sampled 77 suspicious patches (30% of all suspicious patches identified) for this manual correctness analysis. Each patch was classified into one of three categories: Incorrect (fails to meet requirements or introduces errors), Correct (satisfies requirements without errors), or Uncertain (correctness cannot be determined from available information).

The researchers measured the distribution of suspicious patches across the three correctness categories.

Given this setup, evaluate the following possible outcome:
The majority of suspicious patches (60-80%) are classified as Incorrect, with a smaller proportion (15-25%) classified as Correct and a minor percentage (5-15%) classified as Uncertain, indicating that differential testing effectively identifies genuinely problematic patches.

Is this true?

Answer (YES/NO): NO